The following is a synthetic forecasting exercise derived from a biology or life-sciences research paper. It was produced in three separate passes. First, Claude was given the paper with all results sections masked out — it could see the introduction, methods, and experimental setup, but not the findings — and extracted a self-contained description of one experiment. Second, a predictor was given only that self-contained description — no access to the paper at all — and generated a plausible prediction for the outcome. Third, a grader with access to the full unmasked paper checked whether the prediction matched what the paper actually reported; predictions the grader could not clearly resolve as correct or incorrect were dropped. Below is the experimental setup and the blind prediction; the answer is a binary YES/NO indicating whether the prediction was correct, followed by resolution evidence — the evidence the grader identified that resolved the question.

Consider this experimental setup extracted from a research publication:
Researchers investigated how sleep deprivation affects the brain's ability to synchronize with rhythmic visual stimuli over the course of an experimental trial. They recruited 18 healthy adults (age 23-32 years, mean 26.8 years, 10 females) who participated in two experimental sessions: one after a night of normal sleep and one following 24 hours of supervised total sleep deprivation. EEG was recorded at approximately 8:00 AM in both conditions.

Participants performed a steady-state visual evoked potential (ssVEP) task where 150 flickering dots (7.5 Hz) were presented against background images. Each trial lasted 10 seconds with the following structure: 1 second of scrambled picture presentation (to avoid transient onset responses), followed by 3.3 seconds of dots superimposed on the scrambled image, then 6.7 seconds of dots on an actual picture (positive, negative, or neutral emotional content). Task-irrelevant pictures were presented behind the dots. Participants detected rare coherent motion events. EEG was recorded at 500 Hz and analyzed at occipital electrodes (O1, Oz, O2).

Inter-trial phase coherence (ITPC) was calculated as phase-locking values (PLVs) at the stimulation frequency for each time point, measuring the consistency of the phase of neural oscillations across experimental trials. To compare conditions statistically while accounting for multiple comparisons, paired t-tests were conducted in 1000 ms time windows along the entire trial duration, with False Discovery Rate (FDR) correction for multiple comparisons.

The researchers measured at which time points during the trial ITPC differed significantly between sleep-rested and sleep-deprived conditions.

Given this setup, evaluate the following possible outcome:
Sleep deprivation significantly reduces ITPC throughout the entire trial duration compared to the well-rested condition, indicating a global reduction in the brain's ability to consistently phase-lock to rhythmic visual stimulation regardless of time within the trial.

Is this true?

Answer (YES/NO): NO